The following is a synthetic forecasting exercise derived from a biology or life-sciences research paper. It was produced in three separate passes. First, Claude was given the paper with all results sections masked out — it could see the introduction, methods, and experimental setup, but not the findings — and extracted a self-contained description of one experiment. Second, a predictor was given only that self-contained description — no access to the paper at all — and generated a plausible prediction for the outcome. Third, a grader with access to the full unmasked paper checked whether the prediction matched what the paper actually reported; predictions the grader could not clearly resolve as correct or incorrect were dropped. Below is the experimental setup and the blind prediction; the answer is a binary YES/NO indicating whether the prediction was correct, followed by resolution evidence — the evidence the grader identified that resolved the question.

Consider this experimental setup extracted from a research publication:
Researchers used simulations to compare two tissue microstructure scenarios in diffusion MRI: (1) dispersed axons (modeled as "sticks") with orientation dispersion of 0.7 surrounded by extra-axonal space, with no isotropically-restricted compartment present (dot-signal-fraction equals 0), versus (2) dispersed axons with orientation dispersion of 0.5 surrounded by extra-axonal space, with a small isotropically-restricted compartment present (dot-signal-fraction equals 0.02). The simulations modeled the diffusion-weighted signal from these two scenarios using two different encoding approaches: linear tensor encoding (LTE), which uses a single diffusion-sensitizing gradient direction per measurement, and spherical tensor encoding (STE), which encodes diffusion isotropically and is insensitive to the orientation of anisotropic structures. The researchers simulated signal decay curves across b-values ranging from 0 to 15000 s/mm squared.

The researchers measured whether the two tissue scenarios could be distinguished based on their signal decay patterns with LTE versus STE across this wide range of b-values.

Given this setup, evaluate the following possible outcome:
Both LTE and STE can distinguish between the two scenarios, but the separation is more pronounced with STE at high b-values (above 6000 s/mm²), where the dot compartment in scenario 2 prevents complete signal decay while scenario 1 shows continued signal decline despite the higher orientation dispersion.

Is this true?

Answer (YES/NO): NO